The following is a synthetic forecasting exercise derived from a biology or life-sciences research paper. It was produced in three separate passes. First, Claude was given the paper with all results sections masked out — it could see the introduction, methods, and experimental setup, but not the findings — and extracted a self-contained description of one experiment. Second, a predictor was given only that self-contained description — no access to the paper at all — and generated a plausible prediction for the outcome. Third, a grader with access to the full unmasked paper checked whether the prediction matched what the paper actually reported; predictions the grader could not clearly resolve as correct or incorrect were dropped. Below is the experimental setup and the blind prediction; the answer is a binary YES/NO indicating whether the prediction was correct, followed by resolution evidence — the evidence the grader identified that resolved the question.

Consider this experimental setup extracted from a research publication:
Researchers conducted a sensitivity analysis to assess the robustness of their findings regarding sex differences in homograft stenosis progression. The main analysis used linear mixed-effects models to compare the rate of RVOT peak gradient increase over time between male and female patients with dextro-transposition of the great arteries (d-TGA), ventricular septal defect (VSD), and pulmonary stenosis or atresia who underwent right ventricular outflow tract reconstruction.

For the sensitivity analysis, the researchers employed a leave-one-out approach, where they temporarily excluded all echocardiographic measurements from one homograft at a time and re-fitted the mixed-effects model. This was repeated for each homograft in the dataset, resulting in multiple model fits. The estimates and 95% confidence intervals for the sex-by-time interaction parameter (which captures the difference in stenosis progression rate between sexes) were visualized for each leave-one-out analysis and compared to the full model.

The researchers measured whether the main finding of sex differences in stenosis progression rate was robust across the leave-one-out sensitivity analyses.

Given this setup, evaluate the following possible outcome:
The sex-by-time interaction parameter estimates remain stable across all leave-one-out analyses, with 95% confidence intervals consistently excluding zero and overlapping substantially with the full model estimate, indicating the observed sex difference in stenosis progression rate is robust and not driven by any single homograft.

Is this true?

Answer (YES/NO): NO